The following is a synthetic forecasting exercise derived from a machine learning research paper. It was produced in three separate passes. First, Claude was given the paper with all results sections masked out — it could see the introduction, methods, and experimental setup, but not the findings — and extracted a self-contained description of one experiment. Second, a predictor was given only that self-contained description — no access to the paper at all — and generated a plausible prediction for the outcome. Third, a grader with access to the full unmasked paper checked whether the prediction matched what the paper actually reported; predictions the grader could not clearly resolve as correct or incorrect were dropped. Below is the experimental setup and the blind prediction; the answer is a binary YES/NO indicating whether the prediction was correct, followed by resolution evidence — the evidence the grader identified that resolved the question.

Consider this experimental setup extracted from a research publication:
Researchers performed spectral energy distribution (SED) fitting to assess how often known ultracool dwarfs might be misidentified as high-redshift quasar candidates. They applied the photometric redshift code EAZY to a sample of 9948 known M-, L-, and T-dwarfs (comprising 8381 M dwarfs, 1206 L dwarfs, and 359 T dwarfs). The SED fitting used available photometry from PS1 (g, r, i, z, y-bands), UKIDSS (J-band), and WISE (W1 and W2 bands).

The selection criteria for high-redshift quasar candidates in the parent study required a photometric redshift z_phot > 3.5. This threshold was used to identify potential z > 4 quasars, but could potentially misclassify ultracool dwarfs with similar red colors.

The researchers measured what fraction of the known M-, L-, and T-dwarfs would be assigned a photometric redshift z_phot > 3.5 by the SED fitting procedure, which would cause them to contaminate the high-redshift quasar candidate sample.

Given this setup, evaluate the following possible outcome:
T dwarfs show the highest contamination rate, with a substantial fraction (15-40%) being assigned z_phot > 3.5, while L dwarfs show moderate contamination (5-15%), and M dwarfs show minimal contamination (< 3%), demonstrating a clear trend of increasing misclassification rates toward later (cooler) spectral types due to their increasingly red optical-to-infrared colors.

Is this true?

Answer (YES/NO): NO